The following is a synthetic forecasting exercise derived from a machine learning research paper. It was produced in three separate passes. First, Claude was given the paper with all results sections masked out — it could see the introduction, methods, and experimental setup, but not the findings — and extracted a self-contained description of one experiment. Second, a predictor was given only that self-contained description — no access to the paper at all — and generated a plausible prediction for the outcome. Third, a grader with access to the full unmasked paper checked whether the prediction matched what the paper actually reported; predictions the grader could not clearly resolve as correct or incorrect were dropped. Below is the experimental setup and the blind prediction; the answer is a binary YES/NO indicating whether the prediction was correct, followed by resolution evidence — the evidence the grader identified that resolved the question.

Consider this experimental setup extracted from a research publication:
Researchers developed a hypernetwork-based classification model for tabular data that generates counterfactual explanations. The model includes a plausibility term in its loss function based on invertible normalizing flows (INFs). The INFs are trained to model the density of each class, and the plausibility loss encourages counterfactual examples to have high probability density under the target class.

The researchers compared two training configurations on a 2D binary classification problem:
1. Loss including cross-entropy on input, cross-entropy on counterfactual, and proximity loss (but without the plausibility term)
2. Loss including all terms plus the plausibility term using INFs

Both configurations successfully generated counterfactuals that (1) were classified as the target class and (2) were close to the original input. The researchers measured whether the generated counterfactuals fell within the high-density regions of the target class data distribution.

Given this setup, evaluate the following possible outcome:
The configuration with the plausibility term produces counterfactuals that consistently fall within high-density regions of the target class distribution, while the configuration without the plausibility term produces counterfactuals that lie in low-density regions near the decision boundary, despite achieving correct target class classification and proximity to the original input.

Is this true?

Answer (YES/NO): NO